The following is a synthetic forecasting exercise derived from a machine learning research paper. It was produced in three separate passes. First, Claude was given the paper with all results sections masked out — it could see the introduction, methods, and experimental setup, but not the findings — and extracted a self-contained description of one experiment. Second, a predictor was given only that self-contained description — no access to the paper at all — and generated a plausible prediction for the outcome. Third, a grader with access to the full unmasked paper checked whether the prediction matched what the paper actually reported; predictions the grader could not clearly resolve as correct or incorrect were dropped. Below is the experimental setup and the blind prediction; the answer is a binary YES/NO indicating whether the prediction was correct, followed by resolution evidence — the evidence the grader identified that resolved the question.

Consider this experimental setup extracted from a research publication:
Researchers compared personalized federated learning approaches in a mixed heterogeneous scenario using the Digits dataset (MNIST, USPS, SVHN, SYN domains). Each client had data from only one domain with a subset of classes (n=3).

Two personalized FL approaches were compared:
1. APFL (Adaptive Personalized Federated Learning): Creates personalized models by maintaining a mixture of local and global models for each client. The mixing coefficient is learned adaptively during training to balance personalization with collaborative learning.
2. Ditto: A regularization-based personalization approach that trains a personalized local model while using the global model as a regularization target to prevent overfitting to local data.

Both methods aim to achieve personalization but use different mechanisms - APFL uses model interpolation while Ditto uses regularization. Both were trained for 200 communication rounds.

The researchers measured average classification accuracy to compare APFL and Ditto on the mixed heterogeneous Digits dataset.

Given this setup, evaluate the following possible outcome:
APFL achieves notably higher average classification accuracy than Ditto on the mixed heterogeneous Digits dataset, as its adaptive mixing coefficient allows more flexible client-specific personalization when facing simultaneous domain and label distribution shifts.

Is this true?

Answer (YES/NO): YES